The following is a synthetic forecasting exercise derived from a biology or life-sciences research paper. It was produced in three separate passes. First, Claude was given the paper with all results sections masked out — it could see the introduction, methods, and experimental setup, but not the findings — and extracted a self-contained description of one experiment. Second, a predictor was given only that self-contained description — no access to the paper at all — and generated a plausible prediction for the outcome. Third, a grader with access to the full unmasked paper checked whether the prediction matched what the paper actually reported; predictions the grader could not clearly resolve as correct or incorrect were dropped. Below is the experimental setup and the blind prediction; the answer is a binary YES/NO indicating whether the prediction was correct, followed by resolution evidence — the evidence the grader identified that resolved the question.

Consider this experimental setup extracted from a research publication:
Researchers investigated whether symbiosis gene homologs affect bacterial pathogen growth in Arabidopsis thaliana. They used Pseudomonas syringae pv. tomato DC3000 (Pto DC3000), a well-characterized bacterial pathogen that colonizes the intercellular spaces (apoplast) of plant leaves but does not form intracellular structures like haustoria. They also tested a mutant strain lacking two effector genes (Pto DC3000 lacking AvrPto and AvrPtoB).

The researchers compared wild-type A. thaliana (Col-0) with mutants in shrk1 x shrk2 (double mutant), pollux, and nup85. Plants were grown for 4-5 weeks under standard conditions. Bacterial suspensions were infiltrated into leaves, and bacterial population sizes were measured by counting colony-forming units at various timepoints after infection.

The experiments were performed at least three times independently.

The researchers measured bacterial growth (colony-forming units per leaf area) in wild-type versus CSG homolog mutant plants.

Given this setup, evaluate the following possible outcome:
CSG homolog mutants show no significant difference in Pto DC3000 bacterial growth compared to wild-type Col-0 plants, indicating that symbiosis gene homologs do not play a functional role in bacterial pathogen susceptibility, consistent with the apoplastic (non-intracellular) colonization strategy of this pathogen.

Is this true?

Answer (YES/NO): YES